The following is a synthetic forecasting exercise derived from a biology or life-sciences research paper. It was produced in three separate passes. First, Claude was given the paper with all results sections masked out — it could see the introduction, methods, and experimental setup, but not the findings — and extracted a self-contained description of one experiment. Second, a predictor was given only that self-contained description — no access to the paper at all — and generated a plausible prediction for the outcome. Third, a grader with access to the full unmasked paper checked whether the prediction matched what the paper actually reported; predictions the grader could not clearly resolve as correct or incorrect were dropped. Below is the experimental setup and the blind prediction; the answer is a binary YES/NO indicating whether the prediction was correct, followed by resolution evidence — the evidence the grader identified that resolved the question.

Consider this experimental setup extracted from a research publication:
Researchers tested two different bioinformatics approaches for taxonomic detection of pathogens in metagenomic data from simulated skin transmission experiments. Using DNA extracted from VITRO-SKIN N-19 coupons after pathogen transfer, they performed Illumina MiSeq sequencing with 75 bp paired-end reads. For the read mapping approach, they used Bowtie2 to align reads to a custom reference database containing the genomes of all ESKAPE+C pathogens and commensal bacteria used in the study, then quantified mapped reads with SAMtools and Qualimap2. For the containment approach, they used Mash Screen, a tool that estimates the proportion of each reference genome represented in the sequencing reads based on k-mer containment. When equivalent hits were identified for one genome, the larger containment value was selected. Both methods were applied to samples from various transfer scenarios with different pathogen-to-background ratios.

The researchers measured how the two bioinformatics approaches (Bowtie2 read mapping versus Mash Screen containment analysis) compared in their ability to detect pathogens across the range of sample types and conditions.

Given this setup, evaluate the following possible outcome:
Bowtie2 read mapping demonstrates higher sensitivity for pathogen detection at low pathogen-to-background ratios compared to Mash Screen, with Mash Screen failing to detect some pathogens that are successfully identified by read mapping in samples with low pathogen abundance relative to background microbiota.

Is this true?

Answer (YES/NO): NO